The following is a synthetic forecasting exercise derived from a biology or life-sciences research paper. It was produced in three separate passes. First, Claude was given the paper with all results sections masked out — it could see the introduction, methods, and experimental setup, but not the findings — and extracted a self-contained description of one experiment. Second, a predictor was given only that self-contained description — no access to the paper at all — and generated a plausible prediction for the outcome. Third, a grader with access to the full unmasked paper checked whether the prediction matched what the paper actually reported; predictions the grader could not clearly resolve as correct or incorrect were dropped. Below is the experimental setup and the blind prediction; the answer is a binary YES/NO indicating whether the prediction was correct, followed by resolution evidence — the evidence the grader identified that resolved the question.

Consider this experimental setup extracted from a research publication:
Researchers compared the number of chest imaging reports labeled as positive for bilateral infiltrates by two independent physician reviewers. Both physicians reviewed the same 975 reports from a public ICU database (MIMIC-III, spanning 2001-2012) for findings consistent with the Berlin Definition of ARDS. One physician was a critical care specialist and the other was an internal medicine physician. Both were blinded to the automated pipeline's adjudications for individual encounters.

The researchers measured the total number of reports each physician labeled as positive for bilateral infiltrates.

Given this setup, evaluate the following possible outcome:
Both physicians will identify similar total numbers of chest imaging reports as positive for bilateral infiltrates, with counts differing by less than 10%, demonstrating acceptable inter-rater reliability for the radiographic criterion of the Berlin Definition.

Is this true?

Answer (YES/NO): NO